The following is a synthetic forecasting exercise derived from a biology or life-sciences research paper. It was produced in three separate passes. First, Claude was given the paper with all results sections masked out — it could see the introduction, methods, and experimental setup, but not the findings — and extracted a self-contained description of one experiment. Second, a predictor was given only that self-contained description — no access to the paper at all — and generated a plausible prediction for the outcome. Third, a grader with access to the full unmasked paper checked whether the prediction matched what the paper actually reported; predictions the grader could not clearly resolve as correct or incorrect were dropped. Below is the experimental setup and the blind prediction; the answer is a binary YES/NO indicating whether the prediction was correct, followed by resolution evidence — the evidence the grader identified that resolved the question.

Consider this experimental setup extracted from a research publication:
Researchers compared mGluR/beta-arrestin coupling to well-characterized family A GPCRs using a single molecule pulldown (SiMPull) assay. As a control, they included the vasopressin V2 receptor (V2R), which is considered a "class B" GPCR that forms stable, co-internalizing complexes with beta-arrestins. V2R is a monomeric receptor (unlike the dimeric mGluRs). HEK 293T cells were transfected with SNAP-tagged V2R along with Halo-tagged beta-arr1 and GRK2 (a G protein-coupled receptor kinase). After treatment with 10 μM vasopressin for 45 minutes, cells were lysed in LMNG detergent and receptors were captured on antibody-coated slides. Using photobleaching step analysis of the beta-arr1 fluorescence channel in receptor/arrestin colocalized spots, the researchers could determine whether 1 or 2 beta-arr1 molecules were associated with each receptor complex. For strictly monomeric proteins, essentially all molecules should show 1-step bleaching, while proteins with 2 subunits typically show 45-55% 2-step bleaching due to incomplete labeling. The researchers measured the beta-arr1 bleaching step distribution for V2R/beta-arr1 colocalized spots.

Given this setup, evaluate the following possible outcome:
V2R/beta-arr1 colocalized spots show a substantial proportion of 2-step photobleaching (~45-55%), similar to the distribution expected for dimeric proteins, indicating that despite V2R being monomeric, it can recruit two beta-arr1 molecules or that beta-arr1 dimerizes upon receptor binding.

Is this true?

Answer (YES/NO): NO